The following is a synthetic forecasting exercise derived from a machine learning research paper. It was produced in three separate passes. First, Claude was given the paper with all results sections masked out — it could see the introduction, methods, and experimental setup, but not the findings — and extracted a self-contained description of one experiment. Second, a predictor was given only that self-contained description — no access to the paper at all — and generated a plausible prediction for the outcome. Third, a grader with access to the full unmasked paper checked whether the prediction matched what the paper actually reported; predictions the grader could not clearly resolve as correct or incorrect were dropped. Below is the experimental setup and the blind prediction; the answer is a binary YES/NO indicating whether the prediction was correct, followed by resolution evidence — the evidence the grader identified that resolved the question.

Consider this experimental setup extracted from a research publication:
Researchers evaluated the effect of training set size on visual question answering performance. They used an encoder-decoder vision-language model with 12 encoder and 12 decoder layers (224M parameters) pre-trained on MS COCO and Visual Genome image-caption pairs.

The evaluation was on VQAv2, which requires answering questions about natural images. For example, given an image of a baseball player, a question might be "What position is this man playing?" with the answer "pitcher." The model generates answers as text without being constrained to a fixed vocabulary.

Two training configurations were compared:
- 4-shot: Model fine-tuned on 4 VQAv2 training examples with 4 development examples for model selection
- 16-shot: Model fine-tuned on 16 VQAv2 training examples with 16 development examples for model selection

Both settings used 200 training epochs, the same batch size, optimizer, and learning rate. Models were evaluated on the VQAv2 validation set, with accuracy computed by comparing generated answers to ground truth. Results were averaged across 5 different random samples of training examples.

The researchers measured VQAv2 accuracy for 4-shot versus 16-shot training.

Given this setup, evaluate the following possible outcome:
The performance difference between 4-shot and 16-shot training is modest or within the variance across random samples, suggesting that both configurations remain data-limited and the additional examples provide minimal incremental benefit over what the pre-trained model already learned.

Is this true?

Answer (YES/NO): NO